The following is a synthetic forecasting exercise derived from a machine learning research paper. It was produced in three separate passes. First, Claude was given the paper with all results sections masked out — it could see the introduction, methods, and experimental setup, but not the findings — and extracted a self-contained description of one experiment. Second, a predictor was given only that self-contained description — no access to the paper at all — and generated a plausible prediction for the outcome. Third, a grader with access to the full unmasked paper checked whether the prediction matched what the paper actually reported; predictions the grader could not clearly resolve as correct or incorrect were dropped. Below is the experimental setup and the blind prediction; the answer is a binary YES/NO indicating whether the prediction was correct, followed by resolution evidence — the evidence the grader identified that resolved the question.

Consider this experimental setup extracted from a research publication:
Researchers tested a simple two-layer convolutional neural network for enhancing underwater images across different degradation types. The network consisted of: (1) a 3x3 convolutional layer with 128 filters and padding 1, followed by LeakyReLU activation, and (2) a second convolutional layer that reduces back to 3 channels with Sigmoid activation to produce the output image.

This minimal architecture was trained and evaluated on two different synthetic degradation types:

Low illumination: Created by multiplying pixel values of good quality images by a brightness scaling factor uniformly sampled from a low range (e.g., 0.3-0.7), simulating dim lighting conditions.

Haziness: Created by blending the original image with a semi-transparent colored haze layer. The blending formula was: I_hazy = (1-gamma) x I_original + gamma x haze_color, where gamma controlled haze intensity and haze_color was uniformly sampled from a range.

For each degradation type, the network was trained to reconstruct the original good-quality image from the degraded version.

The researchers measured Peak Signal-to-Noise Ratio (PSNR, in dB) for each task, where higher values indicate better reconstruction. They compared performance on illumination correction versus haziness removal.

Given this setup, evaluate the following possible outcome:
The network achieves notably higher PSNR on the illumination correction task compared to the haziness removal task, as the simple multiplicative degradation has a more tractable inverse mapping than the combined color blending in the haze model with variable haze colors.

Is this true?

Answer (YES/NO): YES